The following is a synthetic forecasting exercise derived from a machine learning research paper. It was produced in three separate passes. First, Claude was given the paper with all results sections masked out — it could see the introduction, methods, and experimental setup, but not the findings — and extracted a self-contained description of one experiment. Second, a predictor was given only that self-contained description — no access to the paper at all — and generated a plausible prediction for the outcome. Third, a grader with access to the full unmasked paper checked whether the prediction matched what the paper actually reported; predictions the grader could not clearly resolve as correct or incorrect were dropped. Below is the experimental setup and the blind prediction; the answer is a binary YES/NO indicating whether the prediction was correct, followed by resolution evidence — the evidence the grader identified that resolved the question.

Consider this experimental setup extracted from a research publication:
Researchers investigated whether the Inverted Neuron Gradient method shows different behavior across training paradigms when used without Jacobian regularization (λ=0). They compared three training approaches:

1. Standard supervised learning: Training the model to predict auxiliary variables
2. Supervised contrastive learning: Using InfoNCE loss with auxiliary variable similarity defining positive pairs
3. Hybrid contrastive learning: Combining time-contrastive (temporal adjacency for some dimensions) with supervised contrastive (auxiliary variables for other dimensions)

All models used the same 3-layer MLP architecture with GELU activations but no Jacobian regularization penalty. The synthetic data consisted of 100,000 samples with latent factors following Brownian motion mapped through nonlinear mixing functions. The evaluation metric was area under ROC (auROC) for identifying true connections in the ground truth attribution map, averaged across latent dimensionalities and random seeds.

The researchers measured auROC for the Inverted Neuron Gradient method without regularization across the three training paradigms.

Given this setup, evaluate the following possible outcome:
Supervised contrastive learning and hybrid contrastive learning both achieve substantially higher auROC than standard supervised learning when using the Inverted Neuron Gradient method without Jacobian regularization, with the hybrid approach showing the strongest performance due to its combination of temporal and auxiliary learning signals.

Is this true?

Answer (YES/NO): NO